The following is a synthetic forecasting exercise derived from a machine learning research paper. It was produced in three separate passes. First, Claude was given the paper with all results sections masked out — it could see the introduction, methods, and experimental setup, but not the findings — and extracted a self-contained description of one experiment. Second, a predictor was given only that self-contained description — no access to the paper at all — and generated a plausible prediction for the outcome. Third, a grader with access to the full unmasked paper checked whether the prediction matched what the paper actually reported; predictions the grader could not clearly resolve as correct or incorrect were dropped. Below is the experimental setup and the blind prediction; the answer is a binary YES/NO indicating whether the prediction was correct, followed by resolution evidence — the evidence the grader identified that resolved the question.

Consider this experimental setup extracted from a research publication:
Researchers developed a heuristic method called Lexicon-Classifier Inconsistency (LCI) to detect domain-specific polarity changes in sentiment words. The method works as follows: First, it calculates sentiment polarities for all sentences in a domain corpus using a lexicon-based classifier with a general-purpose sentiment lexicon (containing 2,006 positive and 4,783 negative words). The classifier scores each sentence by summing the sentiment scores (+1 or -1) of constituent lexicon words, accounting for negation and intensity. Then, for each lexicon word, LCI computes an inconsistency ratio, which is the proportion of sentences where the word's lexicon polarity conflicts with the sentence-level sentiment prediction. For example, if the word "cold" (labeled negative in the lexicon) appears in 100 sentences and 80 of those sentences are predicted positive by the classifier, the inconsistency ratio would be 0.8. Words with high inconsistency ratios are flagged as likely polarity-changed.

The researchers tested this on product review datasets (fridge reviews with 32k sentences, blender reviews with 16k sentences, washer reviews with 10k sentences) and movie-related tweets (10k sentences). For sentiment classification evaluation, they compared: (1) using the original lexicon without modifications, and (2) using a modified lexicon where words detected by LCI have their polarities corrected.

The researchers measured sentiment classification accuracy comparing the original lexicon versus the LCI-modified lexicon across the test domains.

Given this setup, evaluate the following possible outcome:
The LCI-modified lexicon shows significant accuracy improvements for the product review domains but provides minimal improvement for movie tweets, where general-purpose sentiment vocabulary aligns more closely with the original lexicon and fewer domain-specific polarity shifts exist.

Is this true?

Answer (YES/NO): NO